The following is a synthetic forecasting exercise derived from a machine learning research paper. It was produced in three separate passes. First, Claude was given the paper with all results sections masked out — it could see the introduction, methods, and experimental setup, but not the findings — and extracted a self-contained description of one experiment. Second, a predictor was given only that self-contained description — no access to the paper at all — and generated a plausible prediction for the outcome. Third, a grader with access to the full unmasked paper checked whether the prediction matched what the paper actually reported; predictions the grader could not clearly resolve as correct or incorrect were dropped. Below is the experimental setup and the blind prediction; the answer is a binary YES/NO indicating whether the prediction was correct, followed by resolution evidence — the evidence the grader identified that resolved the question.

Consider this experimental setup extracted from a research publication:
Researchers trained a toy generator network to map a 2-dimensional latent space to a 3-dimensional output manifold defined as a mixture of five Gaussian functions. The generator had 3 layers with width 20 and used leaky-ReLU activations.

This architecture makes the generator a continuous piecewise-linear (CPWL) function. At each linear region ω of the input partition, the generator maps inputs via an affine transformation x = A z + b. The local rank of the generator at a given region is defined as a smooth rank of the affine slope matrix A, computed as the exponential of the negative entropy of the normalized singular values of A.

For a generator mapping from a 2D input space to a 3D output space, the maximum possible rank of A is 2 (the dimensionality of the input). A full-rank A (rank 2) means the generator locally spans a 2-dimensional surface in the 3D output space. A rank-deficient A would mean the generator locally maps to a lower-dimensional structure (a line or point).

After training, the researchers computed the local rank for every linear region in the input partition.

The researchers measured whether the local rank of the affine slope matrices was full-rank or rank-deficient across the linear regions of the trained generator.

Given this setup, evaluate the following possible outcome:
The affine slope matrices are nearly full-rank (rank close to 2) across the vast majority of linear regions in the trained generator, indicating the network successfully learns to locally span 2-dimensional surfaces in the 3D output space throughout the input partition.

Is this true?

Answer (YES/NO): YES